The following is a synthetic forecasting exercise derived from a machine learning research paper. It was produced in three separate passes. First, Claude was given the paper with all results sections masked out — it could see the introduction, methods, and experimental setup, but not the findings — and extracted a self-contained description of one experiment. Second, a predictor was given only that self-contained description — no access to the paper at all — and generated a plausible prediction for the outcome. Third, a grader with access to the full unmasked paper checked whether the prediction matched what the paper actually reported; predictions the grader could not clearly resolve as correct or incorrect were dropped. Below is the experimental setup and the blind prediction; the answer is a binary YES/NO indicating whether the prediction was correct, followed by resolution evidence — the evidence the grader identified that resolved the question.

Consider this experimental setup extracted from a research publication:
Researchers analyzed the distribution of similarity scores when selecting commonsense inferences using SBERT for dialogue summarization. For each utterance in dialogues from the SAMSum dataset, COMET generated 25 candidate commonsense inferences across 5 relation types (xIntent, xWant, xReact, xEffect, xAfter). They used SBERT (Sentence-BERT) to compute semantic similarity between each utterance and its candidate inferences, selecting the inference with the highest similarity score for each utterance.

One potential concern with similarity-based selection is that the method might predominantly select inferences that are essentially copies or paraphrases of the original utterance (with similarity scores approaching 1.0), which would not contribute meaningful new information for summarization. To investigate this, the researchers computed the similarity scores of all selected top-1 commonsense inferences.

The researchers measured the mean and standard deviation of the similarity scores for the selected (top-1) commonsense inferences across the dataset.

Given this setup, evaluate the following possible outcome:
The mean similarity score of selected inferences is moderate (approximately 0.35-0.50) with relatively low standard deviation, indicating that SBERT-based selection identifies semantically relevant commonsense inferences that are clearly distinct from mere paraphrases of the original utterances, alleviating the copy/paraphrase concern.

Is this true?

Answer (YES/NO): NO